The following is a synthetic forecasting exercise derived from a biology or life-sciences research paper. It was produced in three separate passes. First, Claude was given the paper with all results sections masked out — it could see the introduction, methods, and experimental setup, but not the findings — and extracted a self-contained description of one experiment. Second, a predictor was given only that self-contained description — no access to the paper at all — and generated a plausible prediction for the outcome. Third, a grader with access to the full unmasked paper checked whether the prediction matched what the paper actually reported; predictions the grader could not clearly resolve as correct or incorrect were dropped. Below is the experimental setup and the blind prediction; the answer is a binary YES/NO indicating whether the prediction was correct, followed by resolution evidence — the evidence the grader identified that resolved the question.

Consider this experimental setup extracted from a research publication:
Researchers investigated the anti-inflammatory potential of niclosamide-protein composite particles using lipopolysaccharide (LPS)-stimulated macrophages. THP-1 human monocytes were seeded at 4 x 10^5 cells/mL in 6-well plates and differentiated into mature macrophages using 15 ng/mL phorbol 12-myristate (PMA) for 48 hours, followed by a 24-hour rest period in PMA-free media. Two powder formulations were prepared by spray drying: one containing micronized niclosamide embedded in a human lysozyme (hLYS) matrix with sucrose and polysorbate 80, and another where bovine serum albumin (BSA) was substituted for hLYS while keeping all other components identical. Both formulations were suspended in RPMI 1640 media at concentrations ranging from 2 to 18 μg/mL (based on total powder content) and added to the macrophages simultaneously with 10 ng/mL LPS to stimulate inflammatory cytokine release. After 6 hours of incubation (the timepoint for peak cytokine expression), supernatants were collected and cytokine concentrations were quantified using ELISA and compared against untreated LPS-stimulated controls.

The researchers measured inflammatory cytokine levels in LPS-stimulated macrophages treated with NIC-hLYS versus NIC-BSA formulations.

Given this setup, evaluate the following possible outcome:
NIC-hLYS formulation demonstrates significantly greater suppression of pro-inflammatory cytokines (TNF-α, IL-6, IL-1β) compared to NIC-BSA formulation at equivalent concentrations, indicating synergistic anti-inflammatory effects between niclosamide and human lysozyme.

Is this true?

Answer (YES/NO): NO